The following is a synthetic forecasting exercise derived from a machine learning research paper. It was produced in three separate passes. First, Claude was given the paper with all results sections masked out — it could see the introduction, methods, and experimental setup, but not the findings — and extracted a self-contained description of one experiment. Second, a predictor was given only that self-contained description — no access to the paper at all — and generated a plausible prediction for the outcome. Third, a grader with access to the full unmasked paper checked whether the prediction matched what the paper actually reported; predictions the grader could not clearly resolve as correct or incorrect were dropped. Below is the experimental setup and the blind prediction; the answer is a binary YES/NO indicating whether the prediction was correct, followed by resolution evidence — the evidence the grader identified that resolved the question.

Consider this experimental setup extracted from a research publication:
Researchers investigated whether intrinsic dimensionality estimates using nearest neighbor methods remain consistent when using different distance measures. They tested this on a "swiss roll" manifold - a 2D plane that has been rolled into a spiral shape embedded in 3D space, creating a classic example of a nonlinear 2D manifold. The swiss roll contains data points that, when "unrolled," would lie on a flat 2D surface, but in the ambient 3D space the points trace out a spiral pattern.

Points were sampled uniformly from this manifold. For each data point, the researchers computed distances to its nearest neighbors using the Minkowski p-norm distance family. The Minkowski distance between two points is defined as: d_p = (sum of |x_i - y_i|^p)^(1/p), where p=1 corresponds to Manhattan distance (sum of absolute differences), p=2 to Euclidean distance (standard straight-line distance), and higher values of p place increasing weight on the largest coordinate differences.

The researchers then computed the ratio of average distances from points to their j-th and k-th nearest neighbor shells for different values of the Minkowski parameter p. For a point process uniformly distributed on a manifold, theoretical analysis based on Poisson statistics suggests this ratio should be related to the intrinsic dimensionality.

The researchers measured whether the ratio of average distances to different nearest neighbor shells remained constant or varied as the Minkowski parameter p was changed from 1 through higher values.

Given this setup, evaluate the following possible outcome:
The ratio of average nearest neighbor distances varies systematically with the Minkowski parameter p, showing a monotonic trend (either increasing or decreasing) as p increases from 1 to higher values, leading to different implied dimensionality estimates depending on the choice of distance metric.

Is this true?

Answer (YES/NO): NO